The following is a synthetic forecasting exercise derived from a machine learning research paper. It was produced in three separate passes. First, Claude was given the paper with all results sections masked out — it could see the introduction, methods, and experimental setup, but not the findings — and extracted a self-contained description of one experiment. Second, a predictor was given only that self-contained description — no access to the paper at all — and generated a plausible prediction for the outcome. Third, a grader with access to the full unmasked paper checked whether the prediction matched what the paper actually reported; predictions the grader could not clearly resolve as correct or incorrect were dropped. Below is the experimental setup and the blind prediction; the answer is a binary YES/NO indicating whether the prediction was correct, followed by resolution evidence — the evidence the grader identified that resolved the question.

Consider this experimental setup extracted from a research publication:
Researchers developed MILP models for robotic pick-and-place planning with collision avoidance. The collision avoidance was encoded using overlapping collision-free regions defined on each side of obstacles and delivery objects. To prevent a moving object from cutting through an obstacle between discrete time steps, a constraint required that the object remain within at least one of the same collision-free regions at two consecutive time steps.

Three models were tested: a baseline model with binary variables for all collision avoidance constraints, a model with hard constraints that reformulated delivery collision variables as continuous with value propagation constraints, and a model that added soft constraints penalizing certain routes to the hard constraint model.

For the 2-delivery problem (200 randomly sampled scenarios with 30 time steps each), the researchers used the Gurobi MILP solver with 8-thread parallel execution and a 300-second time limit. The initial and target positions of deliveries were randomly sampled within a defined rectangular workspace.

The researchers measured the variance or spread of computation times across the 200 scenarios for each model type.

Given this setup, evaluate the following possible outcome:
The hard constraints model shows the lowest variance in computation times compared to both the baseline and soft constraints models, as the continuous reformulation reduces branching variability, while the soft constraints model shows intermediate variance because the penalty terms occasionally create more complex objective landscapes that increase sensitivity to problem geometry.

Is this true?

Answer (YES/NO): NO